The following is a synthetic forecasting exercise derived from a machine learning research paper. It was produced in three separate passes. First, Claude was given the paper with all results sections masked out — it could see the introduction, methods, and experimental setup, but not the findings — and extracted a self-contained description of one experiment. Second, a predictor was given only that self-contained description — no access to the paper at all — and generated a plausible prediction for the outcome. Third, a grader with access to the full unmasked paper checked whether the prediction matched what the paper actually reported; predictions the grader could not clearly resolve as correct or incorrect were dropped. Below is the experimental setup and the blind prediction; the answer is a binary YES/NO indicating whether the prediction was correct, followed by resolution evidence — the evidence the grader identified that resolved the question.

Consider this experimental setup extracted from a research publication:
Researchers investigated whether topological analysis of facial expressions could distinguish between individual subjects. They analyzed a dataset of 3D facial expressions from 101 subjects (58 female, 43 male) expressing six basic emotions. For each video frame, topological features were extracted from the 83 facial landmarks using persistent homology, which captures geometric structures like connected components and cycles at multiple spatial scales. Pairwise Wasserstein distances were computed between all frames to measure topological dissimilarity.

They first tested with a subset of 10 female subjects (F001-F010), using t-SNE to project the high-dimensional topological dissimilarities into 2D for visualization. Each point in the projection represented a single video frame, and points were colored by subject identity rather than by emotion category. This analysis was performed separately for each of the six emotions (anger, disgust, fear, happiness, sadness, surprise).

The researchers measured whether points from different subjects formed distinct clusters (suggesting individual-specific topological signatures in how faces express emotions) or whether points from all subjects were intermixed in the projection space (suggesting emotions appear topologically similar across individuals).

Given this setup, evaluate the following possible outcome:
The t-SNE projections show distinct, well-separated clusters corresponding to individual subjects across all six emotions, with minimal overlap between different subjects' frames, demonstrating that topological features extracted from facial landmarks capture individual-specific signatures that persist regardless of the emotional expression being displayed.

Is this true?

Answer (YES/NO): YES